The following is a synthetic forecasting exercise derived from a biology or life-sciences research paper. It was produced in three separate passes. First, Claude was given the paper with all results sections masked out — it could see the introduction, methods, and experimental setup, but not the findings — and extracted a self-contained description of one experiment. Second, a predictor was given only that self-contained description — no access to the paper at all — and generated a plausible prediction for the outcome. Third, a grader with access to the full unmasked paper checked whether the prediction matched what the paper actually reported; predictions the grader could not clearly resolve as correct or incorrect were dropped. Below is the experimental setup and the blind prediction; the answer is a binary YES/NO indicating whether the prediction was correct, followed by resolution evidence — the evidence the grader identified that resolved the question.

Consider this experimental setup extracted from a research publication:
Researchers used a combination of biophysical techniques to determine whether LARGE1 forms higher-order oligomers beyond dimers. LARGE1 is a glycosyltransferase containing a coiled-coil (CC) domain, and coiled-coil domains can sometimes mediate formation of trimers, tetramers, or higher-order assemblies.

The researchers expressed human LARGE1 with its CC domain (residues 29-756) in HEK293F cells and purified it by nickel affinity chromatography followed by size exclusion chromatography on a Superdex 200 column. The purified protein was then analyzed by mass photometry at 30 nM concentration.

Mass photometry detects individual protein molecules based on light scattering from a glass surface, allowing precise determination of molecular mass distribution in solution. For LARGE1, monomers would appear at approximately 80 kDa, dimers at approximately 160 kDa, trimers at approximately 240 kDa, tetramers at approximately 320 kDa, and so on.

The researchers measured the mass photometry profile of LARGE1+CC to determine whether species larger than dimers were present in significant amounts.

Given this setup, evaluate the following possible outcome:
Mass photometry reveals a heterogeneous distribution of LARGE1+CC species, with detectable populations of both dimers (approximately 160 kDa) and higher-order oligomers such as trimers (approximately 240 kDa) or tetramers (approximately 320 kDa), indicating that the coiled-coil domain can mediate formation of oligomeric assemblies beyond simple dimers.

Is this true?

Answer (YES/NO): NO